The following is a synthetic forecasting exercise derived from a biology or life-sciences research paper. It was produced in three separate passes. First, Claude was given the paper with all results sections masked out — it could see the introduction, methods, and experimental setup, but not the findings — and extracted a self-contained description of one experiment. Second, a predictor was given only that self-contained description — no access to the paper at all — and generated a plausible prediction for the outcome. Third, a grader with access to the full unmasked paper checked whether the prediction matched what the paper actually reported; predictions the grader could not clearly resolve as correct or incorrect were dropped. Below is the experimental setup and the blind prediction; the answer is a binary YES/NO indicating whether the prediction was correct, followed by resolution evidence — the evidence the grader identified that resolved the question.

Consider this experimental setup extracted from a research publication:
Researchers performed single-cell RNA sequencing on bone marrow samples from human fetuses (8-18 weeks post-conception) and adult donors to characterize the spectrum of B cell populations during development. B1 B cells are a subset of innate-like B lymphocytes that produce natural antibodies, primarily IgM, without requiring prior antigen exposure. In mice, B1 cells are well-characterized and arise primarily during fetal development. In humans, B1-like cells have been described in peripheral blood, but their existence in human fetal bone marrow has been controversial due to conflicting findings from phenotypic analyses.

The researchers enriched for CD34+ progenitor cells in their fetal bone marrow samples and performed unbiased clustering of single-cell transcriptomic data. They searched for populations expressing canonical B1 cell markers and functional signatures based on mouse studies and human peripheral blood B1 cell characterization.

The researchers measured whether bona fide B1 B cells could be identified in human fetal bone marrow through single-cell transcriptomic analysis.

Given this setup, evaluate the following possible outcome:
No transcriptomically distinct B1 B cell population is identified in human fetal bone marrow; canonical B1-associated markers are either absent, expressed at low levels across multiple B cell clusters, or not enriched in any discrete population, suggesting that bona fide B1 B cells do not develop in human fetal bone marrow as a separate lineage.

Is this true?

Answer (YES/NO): NO